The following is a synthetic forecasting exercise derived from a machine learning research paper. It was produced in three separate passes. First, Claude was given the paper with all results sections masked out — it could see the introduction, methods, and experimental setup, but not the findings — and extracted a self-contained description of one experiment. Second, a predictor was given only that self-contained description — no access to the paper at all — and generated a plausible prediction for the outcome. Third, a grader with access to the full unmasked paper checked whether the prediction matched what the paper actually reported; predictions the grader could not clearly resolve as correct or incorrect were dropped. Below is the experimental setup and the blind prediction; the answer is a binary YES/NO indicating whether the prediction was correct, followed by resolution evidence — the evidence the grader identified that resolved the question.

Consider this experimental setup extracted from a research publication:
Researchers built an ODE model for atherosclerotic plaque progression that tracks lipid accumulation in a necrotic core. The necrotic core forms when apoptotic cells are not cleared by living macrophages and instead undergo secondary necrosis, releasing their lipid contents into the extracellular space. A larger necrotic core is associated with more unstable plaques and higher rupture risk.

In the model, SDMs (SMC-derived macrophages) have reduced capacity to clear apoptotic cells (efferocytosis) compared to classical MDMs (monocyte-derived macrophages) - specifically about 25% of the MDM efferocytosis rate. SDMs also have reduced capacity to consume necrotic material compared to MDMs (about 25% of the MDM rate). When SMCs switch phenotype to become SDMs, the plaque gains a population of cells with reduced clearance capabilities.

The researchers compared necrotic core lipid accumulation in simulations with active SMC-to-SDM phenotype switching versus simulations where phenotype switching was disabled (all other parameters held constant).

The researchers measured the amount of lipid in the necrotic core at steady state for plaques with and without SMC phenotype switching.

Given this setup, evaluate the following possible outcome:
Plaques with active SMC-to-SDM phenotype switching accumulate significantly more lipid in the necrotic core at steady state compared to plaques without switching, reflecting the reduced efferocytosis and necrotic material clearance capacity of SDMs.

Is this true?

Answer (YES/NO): YES